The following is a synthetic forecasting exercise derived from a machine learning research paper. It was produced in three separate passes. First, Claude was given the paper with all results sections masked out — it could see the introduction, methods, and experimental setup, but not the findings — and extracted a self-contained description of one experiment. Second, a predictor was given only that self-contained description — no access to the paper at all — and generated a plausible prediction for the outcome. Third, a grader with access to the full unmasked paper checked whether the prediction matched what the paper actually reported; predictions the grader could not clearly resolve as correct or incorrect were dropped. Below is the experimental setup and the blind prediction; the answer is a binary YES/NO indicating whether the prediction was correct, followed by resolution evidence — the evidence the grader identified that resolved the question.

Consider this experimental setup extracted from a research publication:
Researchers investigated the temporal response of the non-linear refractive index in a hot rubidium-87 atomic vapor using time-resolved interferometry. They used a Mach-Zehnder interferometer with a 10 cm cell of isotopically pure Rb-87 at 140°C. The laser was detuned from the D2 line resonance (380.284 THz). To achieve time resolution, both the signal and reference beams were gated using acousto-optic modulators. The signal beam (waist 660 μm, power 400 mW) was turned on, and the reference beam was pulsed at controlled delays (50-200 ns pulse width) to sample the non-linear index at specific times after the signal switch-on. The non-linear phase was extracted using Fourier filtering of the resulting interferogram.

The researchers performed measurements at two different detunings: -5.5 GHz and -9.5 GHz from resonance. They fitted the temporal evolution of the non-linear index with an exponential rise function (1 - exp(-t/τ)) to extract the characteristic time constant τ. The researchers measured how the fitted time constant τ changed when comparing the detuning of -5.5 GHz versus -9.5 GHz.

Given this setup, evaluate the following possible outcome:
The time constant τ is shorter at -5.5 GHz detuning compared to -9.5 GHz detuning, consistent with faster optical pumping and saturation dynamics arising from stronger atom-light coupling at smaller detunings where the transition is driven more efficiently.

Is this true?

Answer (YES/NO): YES